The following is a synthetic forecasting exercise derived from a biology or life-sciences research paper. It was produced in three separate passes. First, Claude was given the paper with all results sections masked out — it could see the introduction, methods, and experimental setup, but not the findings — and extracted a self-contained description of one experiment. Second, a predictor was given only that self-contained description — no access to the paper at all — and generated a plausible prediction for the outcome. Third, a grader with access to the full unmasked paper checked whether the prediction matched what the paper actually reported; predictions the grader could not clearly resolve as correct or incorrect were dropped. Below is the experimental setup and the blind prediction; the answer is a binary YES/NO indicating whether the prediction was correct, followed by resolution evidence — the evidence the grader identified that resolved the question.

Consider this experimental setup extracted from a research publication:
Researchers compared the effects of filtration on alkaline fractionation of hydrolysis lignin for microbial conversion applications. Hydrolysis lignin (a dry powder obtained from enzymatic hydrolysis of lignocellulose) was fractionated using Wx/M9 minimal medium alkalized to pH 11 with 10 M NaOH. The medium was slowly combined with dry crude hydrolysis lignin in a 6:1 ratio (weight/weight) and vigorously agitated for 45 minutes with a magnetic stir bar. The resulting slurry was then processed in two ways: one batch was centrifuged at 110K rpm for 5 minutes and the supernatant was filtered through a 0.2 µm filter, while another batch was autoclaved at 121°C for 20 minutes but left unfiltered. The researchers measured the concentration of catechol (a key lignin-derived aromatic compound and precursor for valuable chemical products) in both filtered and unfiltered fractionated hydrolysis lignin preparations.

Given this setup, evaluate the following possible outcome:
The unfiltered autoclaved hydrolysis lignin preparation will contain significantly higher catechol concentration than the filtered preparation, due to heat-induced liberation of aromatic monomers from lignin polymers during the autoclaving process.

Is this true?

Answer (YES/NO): NO